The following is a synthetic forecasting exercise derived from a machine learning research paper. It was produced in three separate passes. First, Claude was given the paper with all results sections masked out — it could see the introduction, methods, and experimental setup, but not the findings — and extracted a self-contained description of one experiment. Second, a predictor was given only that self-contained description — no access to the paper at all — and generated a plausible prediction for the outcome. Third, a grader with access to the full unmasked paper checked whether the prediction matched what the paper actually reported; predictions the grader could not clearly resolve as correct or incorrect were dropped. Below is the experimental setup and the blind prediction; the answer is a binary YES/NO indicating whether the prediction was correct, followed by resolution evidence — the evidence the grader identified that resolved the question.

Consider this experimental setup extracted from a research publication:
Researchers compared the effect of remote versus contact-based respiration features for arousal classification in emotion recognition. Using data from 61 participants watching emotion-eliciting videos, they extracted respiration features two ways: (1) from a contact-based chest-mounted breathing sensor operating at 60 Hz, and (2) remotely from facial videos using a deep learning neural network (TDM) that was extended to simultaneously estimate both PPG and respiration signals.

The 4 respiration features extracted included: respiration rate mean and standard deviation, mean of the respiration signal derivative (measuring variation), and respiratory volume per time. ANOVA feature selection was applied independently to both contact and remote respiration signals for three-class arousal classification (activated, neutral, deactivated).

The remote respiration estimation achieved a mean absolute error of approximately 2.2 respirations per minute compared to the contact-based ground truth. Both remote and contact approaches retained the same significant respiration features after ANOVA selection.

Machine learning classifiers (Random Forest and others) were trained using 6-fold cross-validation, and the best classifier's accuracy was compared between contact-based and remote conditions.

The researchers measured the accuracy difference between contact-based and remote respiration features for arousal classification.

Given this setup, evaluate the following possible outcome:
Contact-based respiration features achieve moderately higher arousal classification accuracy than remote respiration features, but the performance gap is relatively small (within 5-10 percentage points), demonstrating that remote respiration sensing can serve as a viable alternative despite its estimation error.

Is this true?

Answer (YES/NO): NO